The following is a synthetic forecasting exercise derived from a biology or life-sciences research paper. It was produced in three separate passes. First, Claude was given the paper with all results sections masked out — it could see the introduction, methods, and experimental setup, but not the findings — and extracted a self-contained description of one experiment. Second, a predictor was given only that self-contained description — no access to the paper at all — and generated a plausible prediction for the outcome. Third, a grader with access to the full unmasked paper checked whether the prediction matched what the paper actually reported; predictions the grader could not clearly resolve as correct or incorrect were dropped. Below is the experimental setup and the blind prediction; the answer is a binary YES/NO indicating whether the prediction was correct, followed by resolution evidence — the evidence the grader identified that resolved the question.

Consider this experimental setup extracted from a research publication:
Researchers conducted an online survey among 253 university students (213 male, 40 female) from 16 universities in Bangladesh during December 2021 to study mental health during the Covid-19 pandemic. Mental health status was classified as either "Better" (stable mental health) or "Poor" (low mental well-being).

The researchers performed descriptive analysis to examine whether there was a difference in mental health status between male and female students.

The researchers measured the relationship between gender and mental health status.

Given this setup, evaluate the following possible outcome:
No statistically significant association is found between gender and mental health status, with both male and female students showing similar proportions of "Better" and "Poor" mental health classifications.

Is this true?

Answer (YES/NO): NO